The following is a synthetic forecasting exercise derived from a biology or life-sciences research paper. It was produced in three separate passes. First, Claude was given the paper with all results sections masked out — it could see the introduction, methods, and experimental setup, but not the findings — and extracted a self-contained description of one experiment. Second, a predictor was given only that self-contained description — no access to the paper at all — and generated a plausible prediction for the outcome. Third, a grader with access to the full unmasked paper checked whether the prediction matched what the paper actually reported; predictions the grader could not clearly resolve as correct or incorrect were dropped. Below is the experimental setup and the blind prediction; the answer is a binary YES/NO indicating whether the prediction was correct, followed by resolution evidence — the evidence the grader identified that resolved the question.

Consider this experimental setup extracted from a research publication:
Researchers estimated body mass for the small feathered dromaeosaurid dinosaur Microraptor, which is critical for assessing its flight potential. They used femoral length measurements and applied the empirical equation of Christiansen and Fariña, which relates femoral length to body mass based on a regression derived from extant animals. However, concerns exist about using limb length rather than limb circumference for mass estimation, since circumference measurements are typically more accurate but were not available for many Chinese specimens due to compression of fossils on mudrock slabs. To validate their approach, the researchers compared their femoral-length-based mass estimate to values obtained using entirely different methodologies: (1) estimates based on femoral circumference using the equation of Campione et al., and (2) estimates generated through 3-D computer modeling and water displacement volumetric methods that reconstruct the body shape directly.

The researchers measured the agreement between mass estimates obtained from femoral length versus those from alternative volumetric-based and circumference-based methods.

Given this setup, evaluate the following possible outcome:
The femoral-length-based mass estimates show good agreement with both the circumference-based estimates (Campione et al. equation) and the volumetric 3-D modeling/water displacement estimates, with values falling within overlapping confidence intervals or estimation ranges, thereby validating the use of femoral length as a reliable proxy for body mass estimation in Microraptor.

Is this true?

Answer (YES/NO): YES